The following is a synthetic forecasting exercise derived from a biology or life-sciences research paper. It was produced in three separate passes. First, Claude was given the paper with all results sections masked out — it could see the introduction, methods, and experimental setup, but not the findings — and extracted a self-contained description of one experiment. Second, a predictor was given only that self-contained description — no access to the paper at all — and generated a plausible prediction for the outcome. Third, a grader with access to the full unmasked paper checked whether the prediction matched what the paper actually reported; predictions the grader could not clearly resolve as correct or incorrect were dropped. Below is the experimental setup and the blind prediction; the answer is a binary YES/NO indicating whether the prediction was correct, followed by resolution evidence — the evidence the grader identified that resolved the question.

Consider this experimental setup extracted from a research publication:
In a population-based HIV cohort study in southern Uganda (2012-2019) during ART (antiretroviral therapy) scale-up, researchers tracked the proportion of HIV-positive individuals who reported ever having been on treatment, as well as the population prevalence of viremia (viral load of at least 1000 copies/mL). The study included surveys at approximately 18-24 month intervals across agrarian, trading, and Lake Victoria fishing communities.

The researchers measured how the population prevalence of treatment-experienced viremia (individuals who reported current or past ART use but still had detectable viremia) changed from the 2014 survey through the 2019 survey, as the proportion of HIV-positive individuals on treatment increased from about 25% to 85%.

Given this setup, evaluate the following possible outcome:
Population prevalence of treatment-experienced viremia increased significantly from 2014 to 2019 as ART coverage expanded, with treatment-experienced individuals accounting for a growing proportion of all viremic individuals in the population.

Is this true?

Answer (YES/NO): NO